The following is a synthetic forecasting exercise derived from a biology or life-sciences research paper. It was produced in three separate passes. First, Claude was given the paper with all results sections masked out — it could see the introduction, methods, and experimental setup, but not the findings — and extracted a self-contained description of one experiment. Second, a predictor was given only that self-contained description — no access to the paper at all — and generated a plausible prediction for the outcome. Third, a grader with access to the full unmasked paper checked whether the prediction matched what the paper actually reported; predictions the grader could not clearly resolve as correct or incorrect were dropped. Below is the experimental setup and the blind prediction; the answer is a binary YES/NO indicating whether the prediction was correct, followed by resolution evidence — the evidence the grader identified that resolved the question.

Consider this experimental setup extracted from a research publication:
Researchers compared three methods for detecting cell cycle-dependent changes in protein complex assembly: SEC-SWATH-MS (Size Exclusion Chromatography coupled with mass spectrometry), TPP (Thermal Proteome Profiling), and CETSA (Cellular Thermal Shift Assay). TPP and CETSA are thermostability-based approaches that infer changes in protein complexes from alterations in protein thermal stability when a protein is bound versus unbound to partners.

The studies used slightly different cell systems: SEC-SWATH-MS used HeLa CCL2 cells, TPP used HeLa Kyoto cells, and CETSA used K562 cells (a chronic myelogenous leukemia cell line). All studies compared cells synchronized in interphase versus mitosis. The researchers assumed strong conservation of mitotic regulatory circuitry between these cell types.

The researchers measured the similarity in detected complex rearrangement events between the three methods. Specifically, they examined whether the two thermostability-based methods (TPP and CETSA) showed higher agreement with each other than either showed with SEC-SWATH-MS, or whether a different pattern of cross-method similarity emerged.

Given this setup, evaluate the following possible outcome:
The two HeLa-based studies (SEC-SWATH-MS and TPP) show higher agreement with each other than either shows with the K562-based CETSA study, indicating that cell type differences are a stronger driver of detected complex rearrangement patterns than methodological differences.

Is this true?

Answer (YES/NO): NO